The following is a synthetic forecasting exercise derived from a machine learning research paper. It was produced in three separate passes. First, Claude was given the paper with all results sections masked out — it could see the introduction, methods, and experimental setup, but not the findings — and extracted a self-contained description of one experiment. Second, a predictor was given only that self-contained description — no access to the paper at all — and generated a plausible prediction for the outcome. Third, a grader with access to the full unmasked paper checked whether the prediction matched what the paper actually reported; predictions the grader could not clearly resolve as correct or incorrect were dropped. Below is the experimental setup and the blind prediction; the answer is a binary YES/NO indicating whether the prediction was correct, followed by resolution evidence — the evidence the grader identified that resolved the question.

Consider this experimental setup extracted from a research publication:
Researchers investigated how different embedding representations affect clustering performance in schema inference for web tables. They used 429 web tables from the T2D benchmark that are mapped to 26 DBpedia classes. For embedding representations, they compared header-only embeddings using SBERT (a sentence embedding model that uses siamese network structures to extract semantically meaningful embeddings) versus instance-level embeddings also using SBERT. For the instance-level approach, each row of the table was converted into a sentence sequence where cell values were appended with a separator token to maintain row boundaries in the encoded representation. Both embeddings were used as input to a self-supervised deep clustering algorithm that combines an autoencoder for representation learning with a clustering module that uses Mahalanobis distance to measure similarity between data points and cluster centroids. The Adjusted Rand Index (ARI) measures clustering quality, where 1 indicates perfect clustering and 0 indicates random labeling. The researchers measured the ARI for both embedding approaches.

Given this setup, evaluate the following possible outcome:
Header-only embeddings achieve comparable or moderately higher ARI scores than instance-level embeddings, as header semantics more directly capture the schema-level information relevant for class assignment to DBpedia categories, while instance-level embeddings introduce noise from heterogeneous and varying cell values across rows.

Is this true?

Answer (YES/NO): YES